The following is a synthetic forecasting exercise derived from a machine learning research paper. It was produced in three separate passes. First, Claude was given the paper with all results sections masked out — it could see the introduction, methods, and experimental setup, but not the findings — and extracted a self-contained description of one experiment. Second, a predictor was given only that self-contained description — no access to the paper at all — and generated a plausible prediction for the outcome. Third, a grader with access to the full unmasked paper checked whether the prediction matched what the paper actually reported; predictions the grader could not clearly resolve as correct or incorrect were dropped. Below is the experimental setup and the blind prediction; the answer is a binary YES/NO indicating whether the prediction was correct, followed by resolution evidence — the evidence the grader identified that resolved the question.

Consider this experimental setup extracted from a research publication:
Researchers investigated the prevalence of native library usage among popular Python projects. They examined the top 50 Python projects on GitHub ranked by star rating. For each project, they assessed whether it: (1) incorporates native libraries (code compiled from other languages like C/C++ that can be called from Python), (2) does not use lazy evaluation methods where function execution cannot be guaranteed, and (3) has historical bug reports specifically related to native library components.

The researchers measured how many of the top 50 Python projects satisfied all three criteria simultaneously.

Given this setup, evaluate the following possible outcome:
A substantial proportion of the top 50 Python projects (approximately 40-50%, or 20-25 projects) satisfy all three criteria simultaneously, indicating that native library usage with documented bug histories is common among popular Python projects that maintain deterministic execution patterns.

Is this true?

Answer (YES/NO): NO